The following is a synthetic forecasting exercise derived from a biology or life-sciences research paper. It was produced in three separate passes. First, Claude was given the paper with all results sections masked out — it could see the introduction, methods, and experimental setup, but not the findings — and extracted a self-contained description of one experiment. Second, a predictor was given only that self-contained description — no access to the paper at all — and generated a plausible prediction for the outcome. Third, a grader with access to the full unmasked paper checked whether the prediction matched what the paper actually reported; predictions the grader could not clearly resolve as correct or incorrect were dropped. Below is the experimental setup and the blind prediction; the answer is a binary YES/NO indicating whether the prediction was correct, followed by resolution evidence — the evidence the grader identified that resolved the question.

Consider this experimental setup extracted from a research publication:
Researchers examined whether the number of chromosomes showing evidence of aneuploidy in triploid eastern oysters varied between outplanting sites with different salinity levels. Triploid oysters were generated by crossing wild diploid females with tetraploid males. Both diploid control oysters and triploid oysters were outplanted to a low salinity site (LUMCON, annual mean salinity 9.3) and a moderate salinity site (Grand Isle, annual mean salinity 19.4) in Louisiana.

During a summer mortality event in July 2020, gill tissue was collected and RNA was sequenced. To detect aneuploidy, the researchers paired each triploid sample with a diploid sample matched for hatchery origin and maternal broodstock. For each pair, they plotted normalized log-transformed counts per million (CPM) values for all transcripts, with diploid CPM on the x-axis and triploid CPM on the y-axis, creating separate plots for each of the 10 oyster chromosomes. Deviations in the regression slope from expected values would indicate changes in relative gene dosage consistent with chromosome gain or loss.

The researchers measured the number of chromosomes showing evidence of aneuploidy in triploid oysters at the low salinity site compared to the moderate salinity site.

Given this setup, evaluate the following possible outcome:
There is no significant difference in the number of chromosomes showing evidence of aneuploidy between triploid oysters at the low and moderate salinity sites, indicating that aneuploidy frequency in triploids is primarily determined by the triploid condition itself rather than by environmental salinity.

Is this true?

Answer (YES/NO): NO